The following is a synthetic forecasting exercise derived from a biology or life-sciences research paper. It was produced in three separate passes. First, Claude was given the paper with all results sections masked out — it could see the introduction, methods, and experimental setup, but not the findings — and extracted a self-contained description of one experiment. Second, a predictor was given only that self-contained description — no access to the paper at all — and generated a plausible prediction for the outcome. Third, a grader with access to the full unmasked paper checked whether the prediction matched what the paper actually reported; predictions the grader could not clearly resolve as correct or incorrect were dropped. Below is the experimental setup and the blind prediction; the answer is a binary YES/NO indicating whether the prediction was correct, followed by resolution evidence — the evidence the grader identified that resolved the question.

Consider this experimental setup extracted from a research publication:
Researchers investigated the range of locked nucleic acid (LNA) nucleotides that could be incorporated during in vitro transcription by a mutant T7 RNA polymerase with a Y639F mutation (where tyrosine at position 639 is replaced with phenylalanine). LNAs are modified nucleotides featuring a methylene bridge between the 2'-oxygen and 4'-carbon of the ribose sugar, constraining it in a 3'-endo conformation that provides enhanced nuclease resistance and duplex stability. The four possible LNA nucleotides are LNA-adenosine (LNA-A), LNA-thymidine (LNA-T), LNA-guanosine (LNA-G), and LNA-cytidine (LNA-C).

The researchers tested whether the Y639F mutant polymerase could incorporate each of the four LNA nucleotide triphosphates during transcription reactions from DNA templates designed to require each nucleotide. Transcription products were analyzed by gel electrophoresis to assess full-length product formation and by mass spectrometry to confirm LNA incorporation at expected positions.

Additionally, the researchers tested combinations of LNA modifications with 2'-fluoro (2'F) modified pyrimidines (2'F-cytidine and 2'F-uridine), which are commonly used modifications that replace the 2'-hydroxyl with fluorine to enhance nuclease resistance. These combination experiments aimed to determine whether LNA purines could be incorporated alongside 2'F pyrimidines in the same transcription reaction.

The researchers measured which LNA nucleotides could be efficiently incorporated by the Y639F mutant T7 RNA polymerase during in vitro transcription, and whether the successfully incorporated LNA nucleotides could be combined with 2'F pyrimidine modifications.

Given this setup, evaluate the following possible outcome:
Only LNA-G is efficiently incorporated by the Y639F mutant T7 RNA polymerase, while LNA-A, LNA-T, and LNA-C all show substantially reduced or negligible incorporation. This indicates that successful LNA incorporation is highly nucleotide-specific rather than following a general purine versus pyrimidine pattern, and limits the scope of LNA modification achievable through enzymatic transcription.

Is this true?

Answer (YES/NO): NO